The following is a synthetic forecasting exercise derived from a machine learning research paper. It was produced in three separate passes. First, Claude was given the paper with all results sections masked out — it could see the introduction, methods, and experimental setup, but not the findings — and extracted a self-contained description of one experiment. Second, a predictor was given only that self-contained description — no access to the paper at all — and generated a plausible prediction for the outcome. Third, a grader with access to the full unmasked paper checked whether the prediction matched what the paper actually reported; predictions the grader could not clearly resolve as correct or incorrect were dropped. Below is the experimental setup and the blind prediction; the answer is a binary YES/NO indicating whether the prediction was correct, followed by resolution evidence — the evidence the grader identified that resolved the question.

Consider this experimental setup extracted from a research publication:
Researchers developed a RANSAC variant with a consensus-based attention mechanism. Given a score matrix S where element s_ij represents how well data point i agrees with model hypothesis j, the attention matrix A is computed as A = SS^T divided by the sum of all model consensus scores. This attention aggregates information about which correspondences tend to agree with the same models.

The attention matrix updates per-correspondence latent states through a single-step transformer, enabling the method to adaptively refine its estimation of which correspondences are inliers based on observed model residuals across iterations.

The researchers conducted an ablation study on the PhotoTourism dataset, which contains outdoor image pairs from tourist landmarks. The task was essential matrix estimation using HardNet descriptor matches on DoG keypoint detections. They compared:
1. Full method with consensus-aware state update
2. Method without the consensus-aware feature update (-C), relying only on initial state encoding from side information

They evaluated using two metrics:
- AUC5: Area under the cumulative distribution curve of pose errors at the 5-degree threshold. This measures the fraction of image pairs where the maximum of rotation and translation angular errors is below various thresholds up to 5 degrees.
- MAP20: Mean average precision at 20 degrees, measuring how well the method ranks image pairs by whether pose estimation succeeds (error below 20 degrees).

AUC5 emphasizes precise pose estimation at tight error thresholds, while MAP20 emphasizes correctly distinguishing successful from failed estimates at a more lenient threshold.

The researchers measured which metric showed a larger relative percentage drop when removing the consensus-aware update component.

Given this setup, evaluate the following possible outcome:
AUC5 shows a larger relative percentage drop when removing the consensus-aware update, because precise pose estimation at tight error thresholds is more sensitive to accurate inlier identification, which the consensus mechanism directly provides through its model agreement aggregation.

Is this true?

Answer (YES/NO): YES